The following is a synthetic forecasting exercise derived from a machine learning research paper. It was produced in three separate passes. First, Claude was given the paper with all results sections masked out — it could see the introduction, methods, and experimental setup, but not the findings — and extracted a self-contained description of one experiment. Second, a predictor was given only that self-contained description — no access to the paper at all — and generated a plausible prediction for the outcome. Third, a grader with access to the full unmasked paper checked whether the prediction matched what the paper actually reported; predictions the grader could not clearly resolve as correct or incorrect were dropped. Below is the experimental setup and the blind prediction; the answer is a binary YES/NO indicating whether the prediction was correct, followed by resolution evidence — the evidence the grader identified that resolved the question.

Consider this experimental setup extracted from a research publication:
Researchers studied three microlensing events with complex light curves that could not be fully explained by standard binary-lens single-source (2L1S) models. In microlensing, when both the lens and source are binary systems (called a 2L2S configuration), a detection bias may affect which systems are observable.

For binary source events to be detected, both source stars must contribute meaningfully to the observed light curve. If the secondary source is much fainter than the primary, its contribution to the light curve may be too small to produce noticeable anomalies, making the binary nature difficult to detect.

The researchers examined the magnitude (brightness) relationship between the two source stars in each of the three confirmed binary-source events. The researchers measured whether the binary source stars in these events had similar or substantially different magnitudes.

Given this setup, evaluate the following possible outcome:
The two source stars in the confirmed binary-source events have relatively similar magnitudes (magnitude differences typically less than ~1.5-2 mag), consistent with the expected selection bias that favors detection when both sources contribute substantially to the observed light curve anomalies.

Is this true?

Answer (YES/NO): YES